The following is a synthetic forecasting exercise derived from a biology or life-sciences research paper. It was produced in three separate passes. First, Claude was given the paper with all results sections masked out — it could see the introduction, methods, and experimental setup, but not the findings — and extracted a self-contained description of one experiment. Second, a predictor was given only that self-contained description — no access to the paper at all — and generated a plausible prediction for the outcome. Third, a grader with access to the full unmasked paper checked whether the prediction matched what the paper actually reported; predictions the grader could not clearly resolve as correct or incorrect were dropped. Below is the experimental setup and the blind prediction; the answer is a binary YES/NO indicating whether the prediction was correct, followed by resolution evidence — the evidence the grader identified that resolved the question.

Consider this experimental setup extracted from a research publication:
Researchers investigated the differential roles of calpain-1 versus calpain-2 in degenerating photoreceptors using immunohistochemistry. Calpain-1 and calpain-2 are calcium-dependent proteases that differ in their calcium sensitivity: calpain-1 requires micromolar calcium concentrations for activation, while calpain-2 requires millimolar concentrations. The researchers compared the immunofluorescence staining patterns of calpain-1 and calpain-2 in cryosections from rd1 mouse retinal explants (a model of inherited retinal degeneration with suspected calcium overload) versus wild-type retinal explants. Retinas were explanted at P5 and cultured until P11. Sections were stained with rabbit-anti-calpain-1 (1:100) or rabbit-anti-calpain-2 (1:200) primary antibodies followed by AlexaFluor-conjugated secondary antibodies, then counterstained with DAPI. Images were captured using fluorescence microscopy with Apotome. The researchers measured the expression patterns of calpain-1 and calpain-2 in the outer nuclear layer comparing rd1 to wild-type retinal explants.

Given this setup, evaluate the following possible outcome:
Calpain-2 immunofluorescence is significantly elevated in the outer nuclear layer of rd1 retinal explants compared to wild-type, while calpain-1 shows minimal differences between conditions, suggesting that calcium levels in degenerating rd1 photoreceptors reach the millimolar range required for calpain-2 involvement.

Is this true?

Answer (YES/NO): YES